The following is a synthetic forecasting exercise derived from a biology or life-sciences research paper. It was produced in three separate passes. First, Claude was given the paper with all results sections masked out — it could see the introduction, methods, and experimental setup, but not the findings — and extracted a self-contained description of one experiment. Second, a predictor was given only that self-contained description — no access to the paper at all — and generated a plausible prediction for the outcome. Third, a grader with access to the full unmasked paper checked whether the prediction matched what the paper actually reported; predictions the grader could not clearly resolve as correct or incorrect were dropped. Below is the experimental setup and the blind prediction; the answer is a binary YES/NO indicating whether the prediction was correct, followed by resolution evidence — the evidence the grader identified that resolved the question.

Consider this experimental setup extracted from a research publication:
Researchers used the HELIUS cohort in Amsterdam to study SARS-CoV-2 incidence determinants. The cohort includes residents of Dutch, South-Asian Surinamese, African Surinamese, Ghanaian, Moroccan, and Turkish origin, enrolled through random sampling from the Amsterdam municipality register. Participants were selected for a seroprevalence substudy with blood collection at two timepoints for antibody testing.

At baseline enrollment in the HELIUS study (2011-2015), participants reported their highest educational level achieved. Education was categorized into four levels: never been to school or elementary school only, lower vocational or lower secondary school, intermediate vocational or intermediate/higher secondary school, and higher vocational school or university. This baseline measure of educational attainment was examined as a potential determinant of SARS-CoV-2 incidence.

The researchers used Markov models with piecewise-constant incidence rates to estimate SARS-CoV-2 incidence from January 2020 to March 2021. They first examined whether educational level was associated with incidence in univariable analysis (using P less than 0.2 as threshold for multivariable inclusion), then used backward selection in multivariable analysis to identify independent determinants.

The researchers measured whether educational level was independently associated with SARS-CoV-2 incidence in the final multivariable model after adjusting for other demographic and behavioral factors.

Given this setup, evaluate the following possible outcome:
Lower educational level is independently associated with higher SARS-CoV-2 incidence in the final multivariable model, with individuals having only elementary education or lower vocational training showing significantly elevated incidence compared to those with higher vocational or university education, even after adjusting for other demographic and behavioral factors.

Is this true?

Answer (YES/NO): NO